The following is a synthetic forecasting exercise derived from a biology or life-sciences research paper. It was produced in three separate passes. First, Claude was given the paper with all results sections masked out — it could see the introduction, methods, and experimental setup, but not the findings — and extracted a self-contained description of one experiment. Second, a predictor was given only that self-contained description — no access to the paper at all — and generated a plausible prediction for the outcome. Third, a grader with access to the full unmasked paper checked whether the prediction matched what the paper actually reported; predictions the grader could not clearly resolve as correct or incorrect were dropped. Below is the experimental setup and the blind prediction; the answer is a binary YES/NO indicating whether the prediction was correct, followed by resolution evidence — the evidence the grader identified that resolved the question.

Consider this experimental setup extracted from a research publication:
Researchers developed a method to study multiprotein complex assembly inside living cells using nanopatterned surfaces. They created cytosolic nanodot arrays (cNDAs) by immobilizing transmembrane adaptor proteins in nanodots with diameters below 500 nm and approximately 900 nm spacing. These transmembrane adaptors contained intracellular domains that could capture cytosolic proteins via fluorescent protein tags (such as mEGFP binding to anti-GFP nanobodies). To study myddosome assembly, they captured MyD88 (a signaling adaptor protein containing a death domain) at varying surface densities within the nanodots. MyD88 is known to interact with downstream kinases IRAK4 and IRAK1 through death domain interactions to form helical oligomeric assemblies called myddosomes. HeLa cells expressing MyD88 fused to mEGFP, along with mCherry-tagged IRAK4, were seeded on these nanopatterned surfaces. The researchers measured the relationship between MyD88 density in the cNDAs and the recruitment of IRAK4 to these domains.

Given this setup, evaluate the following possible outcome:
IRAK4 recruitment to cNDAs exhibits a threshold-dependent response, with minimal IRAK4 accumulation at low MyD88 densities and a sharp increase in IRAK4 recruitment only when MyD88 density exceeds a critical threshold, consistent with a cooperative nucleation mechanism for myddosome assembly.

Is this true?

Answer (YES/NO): NO